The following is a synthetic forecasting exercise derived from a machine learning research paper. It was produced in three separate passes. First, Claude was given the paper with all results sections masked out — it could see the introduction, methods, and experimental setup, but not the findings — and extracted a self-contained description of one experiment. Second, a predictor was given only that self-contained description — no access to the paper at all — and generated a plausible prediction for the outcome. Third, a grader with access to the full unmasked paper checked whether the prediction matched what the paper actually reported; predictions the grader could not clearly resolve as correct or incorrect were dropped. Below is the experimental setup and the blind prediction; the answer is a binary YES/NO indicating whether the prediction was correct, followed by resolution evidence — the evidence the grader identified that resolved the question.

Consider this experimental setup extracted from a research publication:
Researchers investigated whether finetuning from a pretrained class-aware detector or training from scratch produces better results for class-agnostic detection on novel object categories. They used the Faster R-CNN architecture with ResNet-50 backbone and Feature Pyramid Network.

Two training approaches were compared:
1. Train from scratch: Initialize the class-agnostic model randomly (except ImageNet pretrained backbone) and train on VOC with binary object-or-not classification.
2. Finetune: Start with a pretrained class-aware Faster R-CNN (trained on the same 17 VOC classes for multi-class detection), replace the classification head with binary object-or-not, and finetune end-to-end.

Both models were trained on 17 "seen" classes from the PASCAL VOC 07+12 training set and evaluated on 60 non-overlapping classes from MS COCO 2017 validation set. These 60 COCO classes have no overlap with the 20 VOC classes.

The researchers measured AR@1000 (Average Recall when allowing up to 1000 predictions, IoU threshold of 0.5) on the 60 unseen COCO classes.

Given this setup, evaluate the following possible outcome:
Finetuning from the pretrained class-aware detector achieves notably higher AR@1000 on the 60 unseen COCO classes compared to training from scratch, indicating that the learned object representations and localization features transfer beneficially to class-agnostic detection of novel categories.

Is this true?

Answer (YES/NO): NO